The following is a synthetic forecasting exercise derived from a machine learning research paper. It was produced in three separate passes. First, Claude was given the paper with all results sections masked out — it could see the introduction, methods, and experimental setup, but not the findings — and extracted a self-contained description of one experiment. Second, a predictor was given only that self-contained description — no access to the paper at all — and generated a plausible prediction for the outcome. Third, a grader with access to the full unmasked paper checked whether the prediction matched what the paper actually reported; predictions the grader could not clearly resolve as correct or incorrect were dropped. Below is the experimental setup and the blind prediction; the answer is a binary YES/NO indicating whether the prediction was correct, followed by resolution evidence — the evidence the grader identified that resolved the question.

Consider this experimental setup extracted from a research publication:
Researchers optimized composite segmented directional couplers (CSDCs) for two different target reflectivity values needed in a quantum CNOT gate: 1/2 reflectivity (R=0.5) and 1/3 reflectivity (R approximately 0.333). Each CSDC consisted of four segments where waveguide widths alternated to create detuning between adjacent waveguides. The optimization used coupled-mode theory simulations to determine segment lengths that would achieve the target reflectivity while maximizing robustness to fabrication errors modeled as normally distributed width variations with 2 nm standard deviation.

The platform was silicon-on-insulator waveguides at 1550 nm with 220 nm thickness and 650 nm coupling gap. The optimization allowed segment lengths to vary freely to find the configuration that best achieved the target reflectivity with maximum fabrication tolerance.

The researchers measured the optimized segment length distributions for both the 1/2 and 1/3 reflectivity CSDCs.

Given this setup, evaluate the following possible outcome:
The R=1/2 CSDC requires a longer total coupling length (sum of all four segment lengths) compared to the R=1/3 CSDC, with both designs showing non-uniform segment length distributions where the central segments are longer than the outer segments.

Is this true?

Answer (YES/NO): NO